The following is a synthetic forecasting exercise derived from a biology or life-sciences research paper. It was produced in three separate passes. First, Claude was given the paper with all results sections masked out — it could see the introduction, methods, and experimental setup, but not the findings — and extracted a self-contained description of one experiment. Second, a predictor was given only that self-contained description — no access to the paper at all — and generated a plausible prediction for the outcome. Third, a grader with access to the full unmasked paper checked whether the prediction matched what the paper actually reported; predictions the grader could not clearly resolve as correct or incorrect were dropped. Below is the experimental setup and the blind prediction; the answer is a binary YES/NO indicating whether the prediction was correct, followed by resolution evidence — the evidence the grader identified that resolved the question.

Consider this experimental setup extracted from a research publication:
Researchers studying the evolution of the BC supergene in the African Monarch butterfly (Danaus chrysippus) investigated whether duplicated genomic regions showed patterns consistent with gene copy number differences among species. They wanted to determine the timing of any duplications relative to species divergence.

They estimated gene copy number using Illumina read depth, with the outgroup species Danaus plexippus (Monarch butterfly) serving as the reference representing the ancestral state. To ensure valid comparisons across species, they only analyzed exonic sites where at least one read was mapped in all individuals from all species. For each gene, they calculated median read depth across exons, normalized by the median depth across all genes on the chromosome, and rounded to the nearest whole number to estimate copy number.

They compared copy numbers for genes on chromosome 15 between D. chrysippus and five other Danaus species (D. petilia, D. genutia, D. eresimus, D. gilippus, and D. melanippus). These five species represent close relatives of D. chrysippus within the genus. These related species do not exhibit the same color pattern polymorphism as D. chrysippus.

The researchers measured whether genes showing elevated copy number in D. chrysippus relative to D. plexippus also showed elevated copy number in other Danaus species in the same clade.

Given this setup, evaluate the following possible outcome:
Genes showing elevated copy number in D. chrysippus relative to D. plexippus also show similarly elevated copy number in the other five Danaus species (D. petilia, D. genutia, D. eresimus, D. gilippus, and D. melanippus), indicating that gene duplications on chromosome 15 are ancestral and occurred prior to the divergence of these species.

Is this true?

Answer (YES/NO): NO